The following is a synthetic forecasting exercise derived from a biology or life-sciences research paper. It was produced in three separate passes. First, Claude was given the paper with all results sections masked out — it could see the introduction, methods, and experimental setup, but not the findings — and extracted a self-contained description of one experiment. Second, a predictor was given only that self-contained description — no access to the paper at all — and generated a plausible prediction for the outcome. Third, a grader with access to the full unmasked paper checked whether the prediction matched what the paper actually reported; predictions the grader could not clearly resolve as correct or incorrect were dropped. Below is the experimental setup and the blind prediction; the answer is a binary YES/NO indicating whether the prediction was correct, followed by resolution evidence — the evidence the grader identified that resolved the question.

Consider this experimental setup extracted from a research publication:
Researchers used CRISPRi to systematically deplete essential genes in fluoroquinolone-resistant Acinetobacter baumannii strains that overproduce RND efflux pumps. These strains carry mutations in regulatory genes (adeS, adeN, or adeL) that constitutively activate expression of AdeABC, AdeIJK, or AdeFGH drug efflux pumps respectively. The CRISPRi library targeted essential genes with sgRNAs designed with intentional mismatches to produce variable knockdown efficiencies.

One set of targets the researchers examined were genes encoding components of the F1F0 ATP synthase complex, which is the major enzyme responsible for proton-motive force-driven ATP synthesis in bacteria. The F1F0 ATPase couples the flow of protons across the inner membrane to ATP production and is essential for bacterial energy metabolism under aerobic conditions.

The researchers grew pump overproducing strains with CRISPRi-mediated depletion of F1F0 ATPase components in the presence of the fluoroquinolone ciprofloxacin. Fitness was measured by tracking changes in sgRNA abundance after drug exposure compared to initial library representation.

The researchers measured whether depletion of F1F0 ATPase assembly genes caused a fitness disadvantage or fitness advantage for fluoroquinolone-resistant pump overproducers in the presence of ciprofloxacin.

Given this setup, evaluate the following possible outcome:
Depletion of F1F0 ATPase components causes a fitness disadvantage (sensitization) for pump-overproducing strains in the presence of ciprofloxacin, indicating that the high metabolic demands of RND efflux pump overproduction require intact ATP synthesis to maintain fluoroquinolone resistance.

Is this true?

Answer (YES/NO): NO